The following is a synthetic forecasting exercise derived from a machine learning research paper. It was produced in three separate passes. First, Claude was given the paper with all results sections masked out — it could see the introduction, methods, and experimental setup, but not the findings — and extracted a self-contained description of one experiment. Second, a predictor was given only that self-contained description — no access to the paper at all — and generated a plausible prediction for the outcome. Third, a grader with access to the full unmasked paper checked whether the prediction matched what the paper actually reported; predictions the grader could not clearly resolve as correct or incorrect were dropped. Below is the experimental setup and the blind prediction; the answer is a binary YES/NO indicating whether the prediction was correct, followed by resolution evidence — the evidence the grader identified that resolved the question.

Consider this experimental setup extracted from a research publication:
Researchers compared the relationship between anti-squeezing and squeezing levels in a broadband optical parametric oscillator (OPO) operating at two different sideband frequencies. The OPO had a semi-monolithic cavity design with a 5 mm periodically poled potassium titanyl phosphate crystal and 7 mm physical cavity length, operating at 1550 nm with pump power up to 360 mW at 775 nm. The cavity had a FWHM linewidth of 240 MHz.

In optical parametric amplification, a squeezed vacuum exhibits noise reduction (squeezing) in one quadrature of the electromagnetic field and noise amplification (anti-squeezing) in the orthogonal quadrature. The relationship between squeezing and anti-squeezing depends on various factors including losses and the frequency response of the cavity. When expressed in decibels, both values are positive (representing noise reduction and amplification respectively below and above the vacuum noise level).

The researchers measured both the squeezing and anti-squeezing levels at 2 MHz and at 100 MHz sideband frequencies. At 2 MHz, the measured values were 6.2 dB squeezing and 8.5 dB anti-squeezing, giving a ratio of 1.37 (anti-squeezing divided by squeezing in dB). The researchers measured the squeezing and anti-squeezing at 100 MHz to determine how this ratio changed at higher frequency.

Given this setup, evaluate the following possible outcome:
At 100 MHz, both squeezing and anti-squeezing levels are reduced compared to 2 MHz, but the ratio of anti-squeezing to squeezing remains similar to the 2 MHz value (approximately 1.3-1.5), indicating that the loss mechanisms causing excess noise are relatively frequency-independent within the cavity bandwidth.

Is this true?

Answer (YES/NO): NO